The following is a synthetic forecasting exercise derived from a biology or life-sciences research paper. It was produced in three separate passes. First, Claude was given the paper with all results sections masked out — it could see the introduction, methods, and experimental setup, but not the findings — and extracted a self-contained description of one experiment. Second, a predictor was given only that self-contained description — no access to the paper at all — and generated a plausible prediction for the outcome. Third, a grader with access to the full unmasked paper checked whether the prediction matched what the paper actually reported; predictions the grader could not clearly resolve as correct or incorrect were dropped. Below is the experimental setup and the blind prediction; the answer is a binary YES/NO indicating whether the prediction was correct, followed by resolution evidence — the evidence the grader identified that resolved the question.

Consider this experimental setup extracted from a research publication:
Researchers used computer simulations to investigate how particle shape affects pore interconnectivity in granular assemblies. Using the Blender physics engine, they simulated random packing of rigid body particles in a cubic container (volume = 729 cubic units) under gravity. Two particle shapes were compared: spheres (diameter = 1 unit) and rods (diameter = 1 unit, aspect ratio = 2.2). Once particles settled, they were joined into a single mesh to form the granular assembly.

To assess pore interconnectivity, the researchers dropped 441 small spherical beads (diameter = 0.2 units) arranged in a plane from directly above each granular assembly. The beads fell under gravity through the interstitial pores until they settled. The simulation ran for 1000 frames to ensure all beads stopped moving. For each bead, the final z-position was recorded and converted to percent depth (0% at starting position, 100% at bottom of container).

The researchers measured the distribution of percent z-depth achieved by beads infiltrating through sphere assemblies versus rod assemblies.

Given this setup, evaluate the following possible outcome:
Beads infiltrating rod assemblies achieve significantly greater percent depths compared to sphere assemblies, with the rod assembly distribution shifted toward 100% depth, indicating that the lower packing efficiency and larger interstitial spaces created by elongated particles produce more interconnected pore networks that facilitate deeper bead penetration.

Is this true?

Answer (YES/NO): NO